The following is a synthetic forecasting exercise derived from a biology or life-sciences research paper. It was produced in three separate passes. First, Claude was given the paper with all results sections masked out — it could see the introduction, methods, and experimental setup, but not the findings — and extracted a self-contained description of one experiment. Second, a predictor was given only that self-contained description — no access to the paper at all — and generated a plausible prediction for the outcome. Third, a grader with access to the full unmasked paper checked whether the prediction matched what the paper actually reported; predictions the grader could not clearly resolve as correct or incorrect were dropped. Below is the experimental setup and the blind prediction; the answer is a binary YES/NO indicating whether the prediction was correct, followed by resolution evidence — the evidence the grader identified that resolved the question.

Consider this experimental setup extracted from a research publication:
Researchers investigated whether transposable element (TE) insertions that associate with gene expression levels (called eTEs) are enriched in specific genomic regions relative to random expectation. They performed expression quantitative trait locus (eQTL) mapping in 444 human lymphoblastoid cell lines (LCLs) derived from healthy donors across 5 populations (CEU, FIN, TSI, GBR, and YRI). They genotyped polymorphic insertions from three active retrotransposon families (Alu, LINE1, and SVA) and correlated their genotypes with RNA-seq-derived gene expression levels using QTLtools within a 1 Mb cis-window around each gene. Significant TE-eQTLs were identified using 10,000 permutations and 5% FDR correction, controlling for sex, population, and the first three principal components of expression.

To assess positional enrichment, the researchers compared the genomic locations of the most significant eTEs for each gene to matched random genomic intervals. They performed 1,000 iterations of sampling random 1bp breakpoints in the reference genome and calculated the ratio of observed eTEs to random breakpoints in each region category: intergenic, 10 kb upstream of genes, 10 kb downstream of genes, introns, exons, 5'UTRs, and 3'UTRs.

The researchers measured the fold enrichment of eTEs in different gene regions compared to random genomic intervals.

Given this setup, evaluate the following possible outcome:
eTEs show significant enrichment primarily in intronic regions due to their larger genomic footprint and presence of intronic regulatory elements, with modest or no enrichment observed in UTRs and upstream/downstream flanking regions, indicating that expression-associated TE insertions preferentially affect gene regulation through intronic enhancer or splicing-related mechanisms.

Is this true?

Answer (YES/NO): NO